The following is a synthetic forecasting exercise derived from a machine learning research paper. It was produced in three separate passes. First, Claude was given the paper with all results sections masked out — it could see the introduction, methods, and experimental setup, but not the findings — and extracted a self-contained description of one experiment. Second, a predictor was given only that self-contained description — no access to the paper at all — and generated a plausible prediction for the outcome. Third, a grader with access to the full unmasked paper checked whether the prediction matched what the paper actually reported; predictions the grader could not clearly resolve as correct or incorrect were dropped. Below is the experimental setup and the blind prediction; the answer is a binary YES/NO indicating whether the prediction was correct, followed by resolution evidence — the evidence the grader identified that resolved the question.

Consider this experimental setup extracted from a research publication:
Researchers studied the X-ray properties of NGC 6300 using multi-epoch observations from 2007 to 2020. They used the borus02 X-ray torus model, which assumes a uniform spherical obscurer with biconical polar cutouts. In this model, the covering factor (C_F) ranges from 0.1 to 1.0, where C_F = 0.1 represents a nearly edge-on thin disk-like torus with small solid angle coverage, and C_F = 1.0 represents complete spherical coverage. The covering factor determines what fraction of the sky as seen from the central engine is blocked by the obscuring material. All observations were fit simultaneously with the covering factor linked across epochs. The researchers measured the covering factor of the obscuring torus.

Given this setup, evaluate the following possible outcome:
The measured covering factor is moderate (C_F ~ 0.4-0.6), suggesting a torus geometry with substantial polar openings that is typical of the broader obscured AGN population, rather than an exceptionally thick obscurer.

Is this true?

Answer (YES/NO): YES